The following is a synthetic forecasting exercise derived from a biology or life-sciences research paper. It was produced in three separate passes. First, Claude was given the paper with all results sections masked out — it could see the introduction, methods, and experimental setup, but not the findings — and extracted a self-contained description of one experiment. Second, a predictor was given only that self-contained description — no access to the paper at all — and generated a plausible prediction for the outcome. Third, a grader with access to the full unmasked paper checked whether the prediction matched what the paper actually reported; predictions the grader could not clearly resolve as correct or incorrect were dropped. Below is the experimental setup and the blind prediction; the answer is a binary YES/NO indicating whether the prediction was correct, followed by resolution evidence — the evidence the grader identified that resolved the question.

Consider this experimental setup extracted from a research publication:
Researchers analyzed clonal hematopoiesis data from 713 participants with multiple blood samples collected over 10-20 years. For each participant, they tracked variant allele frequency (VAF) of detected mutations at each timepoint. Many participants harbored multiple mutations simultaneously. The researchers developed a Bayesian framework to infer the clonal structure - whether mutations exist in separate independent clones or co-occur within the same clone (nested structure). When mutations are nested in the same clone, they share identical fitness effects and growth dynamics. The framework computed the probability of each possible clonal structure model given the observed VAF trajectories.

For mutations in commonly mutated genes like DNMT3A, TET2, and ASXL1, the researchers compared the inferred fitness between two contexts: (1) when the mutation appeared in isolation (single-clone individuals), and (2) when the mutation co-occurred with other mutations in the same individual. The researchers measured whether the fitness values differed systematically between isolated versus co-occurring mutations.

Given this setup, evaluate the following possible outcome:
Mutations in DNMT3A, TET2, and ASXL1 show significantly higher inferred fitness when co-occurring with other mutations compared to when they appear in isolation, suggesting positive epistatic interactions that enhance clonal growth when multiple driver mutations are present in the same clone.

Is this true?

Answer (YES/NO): NO